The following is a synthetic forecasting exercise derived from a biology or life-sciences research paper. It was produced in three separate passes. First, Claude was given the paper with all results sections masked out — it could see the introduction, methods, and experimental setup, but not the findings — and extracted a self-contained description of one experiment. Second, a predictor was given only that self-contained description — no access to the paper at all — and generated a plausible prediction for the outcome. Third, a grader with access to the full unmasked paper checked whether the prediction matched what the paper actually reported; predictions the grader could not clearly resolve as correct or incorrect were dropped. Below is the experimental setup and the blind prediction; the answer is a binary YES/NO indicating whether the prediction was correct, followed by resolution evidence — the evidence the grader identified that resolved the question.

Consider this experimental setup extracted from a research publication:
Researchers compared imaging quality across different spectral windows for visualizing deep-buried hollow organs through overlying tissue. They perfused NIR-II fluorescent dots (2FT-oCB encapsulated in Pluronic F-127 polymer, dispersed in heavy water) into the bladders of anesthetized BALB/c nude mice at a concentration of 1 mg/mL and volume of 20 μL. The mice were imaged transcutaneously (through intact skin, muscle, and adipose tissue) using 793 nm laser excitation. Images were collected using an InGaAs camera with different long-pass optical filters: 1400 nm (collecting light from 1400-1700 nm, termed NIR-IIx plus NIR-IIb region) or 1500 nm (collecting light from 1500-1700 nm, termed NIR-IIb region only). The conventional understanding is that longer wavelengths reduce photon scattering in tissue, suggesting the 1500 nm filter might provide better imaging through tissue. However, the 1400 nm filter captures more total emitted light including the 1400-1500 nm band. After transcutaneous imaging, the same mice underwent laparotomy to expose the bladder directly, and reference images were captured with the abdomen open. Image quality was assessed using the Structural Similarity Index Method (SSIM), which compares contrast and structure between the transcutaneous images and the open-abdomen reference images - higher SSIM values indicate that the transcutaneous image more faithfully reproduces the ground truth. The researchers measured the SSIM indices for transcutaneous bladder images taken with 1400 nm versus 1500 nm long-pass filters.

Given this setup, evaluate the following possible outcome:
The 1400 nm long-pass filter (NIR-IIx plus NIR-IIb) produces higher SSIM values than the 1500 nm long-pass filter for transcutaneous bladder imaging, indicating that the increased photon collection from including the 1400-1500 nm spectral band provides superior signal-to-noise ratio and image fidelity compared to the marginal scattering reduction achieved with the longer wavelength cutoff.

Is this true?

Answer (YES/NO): YES